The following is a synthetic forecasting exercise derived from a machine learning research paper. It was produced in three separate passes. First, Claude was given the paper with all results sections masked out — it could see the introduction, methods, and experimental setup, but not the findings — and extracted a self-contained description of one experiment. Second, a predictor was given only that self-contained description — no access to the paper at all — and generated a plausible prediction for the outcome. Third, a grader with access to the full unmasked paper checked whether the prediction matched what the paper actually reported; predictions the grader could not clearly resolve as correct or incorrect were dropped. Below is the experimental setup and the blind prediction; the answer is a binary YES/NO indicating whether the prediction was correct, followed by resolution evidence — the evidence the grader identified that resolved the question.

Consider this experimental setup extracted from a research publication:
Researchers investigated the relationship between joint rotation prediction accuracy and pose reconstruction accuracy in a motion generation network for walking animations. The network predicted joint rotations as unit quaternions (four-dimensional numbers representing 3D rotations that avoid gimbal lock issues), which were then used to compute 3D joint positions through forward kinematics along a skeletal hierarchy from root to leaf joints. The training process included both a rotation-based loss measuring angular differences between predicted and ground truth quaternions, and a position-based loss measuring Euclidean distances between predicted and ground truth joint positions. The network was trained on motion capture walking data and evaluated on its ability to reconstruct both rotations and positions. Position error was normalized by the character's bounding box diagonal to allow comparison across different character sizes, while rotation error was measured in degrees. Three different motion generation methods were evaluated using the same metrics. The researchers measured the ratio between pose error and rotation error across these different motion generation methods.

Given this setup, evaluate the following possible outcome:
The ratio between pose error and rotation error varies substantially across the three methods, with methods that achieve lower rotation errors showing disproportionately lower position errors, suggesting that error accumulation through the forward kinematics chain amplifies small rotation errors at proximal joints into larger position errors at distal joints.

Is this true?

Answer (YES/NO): NO